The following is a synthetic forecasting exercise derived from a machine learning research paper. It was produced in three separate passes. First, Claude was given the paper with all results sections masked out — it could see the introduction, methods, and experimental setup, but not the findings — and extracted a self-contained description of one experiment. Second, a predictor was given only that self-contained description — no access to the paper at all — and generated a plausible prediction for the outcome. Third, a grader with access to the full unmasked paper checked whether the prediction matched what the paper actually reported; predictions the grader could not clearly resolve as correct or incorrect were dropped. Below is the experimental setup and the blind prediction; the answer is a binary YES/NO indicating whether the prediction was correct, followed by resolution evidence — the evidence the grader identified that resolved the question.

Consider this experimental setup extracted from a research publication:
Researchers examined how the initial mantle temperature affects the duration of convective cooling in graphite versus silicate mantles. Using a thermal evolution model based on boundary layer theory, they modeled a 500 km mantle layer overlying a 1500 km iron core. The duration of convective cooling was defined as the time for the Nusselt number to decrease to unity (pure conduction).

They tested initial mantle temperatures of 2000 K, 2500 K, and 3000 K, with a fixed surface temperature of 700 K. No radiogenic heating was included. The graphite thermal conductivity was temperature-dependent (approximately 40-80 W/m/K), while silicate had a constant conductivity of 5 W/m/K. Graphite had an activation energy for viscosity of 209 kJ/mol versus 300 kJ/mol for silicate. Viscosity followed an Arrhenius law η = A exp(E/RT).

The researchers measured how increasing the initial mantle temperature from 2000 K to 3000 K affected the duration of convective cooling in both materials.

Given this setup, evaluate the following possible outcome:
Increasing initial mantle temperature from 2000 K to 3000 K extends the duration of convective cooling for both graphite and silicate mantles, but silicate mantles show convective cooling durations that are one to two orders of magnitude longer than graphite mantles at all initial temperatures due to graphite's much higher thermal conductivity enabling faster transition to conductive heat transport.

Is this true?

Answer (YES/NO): YES